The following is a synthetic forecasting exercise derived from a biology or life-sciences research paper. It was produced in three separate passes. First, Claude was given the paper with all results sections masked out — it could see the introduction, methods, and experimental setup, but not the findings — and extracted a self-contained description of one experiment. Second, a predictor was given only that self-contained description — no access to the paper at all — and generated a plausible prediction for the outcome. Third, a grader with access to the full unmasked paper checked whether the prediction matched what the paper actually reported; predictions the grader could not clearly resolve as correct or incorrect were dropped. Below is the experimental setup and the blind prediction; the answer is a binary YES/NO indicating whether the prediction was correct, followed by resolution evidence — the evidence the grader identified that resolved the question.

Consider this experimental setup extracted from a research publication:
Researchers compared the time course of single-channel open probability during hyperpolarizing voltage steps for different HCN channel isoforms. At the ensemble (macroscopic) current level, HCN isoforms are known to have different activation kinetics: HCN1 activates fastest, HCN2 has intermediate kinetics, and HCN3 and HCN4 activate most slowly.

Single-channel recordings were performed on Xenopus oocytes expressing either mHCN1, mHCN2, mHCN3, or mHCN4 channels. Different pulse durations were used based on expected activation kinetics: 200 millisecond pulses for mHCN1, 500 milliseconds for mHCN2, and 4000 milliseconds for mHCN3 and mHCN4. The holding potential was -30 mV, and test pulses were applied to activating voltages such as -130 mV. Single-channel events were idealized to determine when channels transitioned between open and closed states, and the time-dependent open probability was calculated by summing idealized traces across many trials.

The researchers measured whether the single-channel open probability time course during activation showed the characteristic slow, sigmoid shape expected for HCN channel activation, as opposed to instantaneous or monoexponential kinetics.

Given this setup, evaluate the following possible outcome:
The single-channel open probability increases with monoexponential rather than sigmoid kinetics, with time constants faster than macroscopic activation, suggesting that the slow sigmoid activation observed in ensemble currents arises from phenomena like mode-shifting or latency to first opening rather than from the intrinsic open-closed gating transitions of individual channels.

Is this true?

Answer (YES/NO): NO